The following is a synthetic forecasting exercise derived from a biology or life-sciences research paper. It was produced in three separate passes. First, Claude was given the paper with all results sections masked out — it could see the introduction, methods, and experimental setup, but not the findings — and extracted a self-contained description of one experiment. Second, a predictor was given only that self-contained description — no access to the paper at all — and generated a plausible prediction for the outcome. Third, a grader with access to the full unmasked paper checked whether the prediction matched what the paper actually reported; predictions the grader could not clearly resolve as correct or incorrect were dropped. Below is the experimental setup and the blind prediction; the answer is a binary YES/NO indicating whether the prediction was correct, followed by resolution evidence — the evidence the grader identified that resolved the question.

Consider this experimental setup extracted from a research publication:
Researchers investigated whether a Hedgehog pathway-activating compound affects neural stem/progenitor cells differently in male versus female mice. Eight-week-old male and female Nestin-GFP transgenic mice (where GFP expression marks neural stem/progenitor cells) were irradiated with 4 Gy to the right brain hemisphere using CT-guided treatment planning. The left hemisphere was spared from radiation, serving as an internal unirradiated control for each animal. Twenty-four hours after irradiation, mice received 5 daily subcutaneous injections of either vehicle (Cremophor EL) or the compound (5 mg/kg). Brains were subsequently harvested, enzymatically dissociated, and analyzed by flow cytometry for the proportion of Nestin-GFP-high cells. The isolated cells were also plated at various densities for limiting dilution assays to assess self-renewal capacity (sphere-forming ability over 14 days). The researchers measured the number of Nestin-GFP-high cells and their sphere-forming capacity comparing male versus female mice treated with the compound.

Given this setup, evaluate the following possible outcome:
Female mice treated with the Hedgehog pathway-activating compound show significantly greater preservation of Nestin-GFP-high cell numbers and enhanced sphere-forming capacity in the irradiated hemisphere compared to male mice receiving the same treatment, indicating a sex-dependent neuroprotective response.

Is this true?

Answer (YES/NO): YES